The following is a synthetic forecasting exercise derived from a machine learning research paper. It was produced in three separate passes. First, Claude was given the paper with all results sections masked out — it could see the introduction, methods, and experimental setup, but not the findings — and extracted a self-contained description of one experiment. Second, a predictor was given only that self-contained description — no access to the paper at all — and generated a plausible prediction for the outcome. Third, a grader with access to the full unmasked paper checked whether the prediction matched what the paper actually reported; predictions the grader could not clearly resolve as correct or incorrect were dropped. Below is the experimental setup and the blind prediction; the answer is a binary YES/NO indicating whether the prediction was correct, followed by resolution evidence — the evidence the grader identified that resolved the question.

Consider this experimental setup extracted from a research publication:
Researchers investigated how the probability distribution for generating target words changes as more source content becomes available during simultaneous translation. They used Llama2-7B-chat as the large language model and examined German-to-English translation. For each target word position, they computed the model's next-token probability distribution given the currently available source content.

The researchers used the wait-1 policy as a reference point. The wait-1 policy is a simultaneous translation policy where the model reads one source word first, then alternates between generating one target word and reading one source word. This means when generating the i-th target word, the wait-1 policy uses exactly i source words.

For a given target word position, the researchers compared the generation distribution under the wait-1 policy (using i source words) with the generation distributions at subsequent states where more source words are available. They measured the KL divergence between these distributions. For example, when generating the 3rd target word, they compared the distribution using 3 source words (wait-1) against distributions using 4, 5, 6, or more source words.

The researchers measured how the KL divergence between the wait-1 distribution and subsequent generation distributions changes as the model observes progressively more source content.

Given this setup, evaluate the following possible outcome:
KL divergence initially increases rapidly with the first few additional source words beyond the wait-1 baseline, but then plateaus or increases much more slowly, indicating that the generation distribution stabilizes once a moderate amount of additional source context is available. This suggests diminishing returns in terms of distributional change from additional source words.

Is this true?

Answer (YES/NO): NO